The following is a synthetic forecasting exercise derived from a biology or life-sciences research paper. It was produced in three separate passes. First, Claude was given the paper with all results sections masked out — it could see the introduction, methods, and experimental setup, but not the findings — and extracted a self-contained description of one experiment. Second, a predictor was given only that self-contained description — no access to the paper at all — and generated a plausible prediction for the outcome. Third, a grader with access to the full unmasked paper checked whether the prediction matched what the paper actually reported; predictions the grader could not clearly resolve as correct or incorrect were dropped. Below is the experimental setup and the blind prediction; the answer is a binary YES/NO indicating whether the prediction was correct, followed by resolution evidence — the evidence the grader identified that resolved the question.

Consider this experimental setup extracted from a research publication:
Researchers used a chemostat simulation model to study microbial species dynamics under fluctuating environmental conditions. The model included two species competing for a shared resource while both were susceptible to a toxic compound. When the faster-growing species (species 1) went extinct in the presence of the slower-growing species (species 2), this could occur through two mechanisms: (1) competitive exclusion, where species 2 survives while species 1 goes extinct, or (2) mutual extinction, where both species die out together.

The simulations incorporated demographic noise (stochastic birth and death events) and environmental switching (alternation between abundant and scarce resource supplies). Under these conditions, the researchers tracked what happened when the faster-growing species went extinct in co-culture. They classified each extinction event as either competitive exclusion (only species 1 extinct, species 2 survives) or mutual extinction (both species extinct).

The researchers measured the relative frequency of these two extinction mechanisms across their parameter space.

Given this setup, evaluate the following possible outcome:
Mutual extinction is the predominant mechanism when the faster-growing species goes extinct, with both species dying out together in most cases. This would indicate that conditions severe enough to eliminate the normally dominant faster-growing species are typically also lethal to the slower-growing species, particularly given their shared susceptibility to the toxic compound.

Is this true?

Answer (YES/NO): NO